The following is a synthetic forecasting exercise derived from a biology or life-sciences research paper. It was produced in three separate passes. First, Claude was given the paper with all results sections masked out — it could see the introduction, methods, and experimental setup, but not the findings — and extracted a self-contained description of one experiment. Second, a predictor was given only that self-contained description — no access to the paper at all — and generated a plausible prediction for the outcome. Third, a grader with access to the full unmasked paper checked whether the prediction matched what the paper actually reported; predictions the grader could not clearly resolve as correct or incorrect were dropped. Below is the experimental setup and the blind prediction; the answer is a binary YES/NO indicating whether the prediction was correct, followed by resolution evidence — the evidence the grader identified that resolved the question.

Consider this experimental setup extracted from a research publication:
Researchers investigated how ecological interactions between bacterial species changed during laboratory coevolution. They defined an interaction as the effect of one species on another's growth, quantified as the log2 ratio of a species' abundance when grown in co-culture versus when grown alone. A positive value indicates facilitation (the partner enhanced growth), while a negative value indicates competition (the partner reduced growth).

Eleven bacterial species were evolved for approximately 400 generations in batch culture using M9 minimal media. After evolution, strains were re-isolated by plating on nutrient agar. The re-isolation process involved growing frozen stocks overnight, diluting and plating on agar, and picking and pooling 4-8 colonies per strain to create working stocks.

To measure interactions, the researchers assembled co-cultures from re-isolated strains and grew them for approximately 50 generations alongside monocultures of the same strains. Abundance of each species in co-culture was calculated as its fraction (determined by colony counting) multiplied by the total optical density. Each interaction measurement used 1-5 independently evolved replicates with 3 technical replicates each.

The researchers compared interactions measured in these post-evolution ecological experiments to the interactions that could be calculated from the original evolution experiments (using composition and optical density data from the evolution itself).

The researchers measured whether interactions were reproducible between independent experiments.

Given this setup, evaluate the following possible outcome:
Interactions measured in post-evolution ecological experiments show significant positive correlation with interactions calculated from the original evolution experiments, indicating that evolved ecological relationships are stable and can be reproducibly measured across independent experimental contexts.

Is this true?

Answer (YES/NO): YES